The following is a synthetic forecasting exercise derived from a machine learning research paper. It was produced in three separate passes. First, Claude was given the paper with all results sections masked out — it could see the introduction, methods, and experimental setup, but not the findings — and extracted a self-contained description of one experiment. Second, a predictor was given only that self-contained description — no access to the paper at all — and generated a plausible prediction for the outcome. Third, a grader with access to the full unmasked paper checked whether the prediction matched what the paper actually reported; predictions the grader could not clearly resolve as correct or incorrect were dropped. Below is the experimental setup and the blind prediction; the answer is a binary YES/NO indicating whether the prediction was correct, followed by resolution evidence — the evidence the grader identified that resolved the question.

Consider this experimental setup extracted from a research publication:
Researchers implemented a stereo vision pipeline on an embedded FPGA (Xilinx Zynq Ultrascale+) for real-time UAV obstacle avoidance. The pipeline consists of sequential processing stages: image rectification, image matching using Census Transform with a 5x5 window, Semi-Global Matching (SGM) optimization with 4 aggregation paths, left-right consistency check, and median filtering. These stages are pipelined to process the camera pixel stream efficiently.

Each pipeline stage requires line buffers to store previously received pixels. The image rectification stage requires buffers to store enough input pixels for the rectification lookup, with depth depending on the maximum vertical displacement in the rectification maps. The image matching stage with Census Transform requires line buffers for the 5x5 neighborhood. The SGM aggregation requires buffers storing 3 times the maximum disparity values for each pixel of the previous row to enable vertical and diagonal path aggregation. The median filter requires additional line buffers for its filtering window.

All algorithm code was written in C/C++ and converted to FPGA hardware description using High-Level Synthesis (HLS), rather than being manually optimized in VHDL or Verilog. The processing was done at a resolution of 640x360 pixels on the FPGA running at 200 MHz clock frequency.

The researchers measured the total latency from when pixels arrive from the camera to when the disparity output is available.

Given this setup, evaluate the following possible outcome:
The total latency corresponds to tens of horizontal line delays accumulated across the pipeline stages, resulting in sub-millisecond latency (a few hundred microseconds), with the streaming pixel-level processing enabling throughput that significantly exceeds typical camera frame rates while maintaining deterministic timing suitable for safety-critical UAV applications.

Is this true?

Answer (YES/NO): NO